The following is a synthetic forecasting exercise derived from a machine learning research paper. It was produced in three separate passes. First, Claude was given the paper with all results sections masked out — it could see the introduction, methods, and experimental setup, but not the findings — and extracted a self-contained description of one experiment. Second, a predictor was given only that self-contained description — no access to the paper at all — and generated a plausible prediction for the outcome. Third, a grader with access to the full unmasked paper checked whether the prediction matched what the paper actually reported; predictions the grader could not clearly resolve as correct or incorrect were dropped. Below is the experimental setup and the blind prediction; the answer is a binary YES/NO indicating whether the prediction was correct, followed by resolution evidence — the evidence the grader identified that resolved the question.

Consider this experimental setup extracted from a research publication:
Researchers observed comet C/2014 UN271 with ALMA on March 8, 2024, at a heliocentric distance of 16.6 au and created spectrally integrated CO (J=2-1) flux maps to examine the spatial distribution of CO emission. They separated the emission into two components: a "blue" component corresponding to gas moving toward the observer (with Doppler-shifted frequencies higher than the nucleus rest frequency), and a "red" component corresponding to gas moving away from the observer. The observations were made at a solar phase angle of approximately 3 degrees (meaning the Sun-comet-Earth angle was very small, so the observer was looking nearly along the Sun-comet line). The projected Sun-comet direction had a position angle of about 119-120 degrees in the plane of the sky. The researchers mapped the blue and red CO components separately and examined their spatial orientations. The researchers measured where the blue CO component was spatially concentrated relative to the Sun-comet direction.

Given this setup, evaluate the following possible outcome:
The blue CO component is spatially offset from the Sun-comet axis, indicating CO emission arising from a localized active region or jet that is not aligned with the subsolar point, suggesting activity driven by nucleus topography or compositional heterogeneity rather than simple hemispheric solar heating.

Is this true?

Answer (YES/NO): NO